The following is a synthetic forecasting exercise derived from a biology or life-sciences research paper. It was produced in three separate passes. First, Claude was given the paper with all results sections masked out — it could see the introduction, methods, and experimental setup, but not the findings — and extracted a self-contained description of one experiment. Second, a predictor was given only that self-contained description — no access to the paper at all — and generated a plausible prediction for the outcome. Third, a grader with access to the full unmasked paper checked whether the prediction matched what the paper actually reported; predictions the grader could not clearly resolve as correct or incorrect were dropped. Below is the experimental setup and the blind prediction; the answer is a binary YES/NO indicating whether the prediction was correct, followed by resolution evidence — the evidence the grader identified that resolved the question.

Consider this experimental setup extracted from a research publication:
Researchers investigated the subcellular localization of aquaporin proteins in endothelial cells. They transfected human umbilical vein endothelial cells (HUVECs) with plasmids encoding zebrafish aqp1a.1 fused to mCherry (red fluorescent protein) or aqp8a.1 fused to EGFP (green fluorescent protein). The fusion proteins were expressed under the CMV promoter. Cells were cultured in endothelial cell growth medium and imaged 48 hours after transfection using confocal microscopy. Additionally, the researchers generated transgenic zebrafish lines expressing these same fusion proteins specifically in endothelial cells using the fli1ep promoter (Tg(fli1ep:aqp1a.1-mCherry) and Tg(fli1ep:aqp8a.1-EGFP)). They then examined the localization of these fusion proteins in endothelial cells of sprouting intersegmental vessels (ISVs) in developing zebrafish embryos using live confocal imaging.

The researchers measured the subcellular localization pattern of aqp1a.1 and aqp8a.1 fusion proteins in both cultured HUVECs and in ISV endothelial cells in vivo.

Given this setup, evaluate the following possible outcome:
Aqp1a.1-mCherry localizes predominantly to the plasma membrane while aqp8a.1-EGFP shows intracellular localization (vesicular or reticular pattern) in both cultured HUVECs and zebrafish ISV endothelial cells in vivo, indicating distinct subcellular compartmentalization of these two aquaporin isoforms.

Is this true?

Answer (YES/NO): NO